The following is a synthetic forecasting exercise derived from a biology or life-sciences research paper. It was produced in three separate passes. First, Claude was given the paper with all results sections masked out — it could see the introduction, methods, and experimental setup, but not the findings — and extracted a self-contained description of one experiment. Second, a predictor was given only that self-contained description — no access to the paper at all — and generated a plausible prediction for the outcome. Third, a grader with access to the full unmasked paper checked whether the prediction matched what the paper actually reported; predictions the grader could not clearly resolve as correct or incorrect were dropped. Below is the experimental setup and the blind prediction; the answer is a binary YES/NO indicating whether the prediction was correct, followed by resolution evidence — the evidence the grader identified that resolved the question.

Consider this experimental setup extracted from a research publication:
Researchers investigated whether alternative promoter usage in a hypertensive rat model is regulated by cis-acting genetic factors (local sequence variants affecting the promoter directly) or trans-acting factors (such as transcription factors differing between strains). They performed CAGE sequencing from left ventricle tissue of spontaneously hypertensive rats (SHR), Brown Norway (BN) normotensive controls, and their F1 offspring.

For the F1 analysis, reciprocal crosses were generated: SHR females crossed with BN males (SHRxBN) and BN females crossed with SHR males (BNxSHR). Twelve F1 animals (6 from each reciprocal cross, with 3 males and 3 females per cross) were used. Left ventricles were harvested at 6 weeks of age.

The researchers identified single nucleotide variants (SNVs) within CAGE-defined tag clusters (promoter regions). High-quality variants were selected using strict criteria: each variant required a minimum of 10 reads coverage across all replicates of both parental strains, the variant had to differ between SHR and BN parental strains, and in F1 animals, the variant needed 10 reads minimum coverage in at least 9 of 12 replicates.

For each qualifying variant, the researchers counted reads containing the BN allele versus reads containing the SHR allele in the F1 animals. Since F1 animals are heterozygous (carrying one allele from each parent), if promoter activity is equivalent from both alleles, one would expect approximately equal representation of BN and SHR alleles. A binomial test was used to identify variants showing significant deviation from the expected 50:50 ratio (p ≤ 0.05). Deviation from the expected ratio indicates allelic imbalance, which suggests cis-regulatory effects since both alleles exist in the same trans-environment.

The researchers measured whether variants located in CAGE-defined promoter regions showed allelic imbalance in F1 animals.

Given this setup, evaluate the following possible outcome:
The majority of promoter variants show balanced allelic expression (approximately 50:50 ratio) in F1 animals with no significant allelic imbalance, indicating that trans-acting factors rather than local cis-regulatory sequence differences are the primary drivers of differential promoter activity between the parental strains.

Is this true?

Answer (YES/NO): NO